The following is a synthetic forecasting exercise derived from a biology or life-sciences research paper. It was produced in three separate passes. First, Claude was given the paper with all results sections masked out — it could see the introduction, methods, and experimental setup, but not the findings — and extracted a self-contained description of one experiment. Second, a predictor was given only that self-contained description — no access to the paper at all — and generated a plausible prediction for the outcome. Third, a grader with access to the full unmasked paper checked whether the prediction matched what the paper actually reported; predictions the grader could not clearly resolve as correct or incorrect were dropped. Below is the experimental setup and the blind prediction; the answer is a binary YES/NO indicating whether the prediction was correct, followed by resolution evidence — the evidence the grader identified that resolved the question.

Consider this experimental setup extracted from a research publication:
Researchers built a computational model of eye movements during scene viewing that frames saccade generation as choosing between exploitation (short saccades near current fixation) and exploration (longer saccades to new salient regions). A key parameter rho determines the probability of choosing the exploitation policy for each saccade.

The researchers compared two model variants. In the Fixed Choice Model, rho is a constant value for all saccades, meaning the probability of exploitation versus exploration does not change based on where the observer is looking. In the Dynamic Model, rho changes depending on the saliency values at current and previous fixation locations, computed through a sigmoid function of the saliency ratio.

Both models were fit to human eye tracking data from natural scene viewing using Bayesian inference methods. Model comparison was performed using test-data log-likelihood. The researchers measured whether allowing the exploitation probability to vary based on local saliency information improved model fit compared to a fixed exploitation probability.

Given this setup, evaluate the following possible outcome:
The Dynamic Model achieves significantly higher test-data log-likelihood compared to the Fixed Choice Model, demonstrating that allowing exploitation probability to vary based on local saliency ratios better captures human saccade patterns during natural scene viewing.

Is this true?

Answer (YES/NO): YES